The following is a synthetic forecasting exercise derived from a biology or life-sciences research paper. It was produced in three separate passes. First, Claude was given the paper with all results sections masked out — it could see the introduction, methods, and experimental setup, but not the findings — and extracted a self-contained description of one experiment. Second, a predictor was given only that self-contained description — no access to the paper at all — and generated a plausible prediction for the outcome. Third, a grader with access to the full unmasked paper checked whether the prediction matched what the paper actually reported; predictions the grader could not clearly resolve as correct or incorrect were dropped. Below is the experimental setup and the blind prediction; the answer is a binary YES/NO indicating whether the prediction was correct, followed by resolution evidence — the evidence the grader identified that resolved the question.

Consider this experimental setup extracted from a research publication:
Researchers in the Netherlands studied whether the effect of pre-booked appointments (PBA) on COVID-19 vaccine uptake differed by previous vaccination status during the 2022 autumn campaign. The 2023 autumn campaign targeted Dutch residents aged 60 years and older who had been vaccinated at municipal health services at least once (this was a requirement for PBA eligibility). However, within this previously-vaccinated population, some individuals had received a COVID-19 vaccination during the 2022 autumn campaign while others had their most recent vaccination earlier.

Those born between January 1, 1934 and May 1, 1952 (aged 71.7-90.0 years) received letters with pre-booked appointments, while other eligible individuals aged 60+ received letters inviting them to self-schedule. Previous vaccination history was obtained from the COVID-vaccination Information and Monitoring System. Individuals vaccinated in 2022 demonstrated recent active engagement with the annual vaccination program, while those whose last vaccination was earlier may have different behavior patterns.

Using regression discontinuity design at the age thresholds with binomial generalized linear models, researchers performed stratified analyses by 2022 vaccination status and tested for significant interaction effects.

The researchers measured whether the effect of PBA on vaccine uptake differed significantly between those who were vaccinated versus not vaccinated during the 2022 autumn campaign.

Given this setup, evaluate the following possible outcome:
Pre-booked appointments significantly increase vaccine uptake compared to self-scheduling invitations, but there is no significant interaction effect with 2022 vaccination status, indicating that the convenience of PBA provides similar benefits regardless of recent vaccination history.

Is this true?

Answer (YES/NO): YES